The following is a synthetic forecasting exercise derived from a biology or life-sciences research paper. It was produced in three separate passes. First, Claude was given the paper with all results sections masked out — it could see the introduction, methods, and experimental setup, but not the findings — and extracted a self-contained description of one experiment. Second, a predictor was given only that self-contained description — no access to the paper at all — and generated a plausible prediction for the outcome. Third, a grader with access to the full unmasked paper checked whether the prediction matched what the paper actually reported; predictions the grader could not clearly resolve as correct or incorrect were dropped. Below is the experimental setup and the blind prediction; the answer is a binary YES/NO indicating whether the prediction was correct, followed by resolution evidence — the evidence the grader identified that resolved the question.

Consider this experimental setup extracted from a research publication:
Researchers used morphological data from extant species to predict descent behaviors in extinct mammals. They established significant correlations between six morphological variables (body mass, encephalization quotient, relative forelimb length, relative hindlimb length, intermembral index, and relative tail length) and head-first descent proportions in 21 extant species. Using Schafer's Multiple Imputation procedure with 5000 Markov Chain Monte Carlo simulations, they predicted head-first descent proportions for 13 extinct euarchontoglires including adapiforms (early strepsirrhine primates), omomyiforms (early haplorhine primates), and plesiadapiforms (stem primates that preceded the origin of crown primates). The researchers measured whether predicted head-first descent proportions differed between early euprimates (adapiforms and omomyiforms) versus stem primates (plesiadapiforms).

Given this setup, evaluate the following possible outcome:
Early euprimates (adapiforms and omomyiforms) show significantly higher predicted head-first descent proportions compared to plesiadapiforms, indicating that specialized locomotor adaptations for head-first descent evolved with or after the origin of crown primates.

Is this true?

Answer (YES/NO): NO